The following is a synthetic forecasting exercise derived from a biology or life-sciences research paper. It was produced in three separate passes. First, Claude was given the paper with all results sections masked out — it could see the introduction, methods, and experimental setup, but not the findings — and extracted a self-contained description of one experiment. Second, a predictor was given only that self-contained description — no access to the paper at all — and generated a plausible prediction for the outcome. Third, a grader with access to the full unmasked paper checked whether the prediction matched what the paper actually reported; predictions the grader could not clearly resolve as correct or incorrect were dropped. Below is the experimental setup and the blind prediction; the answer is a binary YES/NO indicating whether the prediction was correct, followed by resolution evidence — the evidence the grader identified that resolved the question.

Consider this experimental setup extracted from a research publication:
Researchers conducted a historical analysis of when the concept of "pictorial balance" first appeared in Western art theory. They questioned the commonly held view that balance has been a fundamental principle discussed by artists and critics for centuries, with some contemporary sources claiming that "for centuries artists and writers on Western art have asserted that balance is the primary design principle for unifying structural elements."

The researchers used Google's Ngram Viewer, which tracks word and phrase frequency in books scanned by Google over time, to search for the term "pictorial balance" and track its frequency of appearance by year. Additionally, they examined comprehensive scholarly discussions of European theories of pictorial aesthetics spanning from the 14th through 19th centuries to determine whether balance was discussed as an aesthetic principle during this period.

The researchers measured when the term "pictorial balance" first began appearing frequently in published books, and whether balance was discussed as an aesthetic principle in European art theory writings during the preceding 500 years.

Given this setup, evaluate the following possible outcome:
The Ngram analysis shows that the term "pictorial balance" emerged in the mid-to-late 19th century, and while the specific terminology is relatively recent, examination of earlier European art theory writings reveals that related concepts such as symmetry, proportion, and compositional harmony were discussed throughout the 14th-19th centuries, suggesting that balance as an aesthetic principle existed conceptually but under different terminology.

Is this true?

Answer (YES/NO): NO